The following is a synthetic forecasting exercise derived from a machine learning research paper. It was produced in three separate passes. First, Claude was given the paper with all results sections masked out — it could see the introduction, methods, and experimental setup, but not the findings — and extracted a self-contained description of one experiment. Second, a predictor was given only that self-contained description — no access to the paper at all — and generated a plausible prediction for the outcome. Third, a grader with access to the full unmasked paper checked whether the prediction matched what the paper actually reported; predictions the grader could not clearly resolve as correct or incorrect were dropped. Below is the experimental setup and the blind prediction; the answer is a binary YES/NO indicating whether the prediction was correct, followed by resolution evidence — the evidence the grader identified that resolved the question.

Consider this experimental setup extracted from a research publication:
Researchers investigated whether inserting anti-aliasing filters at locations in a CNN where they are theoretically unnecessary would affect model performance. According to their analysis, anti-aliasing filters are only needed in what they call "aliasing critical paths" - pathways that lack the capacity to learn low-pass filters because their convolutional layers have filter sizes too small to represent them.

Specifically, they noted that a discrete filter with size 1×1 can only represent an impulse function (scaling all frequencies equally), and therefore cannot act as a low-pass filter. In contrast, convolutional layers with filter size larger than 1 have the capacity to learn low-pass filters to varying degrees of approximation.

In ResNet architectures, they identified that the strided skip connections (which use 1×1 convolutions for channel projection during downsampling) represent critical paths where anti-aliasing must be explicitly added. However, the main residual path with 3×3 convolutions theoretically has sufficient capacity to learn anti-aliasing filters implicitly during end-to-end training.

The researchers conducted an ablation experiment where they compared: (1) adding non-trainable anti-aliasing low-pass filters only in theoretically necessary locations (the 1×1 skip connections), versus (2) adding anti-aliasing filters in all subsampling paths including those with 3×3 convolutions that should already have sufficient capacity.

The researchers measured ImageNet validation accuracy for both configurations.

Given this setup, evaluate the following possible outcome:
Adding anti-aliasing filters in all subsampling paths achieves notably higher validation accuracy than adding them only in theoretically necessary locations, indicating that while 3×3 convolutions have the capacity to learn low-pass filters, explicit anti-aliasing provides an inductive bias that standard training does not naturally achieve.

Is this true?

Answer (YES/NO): NO